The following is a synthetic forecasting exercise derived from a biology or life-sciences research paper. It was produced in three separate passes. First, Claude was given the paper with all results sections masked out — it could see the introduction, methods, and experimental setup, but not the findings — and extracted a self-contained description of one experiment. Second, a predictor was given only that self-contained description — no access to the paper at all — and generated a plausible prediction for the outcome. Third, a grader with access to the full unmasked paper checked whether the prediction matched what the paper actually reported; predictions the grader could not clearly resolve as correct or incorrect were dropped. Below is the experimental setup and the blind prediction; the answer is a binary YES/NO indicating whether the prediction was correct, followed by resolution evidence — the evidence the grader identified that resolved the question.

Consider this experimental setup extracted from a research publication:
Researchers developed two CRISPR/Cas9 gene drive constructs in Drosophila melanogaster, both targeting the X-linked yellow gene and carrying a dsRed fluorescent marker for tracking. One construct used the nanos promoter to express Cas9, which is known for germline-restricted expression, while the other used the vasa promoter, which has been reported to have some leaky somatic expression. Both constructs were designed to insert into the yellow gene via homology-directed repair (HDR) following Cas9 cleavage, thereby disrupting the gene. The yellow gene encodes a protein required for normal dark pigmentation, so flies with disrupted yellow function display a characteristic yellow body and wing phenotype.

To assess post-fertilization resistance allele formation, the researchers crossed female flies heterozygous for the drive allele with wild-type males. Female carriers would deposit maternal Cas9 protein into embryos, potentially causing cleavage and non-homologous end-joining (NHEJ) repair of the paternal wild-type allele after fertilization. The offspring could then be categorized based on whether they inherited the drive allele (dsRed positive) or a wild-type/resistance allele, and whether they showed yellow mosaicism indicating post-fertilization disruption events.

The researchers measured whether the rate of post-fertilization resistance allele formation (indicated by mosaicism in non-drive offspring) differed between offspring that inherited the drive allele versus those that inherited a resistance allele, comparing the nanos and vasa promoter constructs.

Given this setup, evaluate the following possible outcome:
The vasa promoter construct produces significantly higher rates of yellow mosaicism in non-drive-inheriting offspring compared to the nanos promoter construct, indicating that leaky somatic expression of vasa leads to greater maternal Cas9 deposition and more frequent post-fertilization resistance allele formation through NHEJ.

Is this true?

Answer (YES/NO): NO